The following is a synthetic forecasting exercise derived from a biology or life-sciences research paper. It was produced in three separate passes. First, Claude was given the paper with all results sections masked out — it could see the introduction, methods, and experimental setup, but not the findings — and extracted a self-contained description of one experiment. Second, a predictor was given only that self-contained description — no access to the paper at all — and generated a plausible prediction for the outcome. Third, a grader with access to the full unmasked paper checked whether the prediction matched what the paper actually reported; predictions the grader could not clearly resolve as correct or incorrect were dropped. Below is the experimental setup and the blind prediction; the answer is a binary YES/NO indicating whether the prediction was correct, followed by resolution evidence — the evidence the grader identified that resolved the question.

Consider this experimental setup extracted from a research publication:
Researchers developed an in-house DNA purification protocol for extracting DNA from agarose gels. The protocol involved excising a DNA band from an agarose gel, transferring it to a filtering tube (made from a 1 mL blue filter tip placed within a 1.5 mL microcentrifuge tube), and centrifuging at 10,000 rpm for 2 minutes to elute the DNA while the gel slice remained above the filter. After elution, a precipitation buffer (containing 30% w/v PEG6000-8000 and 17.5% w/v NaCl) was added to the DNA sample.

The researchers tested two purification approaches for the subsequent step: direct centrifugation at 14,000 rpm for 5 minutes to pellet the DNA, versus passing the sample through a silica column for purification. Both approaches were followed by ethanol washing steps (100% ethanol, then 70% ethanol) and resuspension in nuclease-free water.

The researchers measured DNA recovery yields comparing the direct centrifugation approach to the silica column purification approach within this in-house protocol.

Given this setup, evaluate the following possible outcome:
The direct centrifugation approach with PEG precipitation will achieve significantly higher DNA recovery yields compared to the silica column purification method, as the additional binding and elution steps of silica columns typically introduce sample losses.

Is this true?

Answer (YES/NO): YES